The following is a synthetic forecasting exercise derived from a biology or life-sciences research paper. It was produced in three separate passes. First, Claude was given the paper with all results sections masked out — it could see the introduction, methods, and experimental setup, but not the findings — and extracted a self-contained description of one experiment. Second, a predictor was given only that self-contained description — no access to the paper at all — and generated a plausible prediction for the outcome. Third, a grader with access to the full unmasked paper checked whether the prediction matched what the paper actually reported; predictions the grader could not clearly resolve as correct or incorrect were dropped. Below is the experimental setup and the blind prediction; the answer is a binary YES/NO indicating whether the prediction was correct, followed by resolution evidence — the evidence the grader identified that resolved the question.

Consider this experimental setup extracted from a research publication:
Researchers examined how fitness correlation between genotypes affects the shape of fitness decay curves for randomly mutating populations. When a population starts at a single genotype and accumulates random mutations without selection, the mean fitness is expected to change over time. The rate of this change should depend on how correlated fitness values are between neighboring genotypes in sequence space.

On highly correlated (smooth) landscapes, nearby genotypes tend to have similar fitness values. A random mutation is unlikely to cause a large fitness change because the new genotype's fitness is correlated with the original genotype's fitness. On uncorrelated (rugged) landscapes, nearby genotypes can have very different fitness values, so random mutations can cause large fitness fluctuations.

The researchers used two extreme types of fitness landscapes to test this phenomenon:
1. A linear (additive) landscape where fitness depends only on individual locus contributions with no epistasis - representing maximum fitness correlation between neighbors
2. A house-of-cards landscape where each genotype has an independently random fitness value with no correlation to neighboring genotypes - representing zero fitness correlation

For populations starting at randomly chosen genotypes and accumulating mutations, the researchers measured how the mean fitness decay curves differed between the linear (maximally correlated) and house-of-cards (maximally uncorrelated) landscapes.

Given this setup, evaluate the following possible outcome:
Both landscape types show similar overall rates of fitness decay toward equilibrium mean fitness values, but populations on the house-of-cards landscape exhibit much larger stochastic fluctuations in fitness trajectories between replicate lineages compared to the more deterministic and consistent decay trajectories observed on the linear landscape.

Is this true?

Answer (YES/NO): NO